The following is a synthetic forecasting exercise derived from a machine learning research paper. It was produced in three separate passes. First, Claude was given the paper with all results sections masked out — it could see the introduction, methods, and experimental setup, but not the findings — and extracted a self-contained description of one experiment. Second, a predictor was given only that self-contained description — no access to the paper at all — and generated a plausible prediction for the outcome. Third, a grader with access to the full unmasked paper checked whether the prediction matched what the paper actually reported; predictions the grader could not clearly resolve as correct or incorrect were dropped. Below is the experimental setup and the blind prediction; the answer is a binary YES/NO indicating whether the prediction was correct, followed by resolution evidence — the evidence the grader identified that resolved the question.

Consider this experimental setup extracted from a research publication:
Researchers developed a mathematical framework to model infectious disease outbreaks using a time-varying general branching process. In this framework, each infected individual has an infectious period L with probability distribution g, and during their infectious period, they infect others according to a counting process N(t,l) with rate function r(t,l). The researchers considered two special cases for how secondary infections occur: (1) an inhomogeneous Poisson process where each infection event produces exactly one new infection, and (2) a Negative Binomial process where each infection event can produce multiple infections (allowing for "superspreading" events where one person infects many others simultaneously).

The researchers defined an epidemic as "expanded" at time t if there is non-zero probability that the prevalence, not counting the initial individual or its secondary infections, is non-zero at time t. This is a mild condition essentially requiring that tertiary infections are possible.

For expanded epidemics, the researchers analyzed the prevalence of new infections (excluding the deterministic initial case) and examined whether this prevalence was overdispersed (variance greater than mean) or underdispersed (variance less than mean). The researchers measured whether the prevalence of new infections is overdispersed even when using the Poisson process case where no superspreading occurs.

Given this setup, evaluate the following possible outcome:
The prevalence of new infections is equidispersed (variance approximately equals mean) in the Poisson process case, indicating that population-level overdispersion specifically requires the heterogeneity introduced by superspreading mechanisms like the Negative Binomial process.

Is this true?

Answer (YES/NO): NO